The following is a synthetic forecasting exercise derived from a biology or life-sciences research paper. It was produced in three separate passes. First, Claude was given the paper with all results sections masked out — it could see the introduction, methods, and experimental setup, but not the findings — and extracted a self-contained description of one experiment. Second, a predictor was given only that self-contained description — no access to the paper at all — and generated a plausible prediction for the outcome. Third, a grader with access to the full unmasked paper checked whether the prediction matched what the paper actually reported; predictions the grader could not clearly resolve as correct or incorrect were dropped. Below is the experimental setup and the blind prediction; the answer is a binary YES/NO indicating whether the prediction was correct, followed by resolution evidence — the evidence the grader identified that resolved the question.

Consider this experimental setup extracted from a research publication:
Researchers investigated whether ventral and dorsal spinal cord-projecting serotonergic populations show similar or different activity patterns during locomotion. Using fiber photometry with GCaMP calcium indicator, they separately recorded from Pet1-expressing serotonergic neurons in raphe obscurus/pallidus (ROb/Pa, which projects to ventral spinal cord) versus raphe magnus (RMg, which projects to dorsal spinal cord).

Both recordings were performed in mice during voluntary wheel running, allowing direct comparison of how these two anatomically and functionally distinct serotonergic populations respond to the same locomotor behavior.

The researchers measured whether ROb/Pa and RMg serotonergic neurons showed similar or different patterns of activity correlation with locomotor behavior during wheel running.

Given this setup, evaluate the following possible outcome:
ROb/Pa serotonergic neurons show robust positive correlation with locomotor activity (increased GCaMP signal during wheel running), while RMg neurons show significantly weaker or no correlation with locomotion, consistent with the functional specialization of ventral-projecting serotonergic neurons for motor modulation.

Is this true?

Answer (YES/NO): YES